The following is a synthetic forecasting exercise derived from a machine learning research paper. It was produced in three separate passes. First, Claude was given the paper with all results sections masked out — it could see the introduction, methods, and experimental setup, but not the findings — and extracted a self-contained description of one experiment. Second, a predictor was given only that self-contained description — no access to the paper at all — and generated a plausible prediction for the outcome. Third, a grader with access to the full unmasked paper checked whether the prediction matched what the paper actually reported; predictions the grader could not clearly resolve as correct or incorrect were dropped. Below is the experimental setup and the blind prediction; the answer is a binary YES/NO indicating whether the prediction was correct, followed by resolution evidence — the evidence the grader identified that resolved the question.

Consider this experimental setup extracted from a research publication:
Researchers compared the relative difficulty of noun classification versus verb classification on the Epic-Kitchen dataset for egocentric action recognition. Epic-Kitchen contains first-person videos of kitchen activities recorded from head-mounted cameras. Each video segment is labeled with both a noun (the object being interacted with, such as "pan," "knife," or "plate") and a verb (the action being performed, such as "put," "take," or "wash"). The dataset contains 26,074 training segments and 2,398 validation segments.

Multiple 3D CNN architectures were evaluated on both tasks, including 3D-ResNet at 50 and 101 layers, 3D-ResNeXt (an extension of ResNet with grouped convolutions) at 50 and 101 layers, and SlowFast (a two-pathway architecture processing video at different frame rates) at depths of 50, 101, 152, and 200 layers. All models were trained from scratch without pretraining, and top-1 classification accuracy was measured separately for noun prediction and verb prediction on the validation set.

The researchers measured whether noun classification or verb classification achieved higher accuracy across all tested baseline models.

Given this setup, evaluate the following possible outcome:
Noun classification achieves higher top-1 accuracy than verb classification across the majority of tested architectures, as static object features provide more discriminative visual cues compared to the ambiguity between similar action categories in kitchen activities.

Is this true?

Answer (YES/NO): NO